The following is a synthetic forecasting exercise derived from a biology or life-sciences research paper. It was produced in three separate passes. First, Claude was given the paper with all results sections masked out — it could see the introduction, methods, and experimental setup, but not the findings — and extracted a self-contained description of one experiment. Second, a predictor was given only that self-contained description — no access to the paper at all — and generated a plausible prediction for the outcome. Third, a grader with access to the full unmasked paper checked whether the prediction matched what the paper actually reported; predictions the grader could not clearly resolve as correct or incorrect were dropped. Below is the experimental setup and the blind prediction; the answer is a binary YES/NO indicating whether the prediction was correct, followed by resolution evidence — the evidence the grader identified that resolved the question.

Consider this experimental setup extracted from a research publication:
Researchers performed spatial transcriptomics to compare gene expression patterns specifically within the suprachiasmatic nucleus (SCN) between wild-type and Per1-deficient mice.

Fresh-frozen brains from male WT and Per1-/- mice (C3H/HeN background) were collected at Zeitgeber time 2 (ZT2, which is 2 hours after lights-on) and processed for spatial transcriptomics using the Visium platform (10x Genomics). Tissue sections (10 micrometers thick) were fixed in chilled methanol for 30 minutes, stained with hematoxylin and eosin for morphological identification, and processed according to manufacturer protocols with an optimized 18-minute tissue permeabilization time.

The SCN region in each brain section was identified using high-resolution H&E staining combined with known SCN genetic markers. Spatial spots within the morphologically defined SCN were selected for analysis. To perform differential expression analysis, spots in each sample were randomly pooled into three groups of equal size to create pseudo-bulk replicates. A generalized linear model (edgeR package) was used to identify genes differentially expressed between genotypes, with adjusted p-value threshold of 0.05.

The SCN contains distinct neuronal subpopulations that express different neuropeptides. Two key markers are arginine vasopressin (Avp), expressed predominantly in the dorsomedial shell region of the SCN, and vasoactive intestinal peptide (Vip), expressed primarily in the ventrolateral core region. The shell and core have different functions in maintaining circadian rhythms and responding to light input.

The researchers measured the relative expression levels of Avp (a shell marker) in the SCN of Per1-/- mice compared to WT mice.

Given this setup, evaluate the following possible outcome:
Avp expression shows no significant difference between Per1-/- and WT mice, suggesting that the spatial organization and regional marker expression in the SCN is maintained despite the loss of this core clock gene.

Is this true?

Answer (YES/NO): NO